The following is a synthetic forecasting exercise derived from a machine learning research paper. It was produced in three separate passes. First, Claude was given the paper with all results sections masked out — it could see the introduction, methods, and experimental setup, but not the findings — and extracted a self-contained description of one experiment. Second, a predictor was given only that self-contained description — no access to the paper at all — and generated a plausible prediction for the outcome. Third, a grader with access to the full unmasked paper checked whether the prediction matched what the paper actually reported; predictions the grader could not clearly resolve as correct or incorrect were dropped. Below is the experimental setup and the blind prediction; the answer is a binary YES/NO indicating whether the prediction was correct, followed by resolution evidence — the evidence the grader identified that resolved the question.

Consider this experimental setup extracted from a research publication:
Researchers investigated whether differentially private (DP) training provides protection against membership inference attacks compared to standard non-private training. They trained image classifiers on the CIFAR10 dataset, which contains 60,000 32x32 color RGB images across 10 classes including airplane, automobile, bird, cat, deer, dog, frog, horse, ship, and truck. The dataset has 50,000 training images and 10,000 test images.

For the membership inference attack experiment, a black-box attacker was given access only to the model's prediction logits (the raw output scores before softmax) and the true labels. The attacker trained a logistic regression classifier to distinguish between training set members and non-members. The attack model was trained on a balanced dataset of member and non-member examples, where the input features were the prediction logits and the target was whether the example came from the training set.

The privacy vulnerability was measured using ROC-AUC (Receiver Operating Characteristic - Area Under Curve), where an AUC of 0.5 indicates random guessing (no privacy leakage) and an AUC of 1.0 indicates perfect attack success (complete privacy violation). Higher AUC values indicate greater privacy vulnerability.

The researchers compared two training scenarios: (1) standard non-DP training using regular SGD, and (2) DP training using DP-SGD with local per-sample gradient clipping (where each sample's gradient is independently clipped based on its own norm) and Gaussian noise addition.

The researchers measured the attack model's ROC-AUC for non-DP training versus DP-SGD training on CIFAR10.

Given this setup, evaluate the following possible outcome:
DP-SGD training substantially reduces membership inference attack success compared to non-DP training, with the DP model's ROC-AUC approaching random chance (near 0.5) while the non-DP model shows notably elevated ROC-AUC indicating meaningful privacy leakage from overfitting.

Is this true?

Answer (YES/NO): NO